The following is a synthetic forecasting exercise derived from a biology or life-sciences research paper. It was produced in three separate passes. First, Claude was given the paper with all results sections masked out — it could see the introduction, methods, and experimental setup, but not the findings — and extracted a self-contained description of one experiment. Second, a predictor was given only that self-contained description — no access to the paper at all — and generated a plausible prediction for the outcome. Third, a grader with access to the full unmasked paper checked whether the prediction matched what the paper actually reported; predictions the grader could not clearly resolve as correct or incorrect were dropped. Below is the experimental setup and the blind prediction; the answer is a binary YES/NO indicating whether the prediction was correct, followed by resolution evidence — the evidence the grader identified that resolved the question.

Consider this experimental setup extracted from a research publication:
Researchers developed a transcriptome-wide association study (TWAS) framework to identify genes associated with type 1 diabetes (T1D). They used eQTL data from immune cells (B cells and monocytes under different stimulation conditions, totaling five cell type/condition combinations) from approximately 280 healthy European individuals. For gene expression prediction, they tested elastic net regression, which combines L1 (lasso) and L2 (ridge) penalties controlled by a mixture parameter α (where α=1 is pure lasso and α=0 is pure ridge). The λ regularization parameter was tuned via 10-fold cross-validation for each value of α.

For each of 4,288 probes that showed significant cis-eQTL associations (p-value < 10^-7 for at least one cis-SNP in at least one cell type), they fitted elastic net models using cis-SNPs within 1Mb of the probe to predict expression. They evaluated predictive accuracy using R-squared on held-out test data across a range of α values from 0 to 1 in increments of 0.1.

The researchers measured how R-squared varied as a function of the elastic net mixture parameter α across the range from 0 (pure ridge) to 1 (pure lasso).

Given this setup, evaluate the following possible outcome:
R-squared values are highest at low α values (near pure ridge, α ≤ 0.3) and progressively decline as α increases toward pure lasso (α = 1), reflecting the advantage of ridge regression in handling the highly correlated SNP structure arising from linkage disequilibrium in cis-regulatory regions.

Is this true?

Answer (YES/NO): NO